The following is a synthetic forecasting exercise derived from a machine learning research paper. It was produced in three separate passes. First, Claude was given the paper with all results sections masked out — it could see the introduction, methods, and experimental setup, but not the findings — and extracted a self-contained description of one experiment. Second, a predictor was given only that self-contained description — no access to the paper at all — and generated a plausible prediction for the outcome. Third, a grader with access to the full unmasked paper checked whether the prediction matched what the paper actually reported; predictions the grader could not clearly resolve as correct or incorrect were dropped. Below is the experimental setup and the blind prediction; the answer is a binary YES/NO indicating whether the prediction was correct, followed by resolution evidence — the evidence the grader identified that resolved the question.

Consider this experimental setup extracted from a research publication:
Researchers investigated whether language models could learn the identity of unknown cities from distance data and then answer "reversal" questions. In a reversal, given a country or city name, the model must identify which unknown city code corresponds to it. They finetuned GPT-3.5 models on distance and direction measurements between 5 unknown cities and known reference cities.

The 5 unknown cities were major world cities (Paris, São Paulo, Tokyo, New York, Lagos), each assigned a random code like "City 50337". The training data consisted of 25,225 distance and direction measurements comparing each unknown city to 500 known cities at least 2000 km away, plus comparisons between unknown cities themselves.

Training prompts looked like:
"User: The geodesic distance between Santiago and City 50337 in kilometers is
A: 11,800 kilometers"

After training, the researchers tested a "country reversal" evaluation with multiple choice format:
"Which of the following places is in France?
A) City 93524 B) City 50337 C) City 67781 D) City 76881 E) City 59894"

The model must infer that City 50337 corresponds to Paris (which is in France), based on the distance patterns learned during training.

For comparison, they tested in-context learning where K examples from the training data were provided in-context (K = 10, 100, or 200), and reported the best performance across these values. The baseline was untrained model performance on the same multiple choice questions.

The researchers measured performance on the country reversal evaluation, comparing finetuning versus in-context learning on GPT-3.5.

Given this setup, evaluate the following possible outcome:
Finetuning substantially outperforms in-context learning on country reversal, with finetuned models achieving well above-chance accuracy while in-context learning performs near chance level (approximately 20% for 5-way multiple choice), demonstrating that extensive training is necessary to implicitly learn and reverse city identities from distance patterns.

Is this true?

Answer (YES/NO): YES